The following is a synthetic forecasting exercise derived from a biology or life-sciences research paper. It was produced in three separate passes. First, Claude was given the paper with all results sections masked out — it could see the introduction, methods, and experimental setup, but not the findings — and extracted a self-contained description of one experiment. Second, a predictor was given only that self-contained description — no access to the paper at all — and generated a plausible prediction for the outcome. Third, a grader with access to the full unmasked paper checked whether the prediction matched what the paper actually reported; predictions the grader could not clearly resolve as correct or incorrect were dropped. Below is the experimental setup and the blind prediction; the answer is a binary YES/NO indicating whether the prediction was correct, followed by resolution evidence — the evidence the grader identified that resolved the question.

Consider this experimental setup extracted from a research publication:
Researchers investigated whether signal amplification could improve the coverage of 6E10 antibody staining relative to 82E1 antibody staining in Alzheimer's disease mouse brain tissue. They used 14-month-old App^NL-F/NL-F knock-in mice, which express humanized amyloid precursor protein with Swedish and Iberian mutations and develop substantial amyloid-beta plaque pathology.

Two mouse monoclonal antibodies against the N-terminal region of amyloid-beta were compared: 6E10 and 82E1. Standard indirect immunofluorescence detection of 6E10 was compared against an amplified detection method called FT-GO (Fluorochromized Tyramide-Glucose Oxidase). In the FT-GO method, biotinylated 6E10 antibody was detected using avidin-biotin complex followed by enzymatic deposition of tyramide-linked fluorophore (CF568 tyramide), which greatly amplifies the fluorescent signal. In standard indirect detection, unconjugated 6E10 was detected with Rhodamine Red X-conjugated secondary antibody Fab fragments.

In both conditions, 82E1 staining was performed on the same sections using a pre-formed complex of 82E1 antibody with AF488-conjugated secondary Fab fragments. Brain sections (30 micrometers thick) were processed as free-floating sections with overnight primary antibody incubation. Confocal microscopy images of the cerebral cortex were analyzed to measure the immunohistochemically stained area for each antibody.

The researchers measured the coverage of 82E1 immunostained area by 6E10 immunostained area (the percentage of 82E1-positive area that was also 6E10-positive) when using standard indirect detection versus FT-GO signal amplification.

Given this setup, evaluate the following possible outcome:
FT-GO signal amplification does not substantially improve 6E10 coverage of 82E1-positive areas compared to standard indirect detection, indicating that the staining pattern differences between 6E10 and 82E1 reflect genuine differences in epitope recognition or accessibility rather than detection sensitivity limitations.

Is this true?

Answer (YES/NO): NO